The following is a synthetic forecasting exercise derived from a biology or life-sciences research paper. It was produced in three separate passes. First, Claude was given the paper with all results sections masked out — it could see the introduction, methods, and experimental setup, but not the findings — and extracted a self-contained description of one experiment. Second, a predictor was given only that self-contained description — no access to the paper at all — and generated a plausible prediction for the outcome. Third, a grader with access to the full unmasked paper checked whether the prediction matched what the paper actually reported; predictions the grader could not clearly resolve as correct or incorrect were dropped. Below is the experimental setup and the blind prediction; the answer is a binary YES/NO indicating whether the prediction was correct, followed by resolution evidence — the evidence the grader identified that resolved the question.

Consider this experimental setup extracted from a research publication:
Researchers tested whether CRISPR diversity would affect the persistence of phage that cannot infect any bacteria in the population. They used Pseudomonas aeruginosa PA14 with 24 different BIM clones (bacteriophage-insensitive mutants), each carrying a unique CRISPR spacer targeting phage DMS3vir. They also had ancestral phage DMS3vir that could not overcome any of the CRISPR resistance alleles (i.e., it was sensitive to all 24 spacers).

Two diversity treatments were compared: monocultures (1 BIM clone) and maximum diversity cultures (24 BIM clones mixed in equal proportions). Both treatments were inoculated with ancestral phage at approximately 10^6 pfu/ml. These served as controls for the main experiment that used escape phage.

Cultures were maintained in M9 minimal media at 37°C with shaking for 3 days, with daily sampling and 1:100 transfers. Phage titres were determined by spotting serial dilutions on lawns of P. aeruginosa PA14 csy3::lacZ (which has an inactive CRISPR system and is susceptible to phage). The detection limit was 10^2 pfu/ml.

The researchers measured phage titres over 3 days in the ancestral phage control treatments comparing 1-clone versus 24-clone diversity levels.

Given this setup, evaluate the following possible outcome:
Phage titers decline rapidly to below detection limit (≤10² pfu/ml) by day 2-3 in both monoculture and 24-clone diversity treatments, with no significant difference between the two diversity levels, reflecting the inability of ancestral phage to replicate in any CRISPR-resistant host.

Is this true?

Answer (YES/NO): NO